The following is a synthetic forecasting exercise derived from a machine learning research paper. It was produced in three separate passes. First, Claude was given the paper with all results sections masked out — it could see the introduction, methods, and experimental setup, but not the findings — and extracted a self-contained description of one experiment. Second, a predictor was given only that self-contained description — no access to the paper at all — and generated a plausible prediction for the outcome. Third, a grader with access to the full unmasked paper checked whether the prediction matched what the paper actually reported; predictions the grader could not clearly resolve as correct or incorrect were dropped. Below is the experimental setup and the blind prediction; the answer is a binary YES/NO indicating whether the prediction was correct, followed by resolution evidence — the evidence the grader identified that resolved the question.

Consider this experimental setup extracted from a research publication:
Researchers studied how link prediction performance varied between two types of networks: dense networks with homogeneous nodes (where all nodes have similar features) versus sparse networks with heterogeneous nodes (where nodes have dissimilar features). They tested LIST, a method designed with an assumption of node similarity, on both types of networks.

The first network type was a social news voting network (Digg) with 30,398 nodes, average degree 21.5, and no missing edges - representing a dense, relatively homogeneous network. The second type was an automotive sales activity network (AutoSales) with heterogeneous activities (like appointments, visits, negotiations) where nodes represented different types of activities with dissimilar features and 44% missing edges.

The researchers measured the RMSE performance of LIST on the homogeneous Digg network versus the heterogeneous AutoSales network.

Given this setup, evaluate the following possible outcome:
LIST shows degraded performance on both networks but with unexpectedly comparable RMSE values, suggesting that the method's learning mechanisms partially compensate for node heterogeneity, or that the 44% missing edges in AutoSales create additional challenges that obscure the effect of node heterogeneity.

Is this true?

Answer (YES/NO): NO